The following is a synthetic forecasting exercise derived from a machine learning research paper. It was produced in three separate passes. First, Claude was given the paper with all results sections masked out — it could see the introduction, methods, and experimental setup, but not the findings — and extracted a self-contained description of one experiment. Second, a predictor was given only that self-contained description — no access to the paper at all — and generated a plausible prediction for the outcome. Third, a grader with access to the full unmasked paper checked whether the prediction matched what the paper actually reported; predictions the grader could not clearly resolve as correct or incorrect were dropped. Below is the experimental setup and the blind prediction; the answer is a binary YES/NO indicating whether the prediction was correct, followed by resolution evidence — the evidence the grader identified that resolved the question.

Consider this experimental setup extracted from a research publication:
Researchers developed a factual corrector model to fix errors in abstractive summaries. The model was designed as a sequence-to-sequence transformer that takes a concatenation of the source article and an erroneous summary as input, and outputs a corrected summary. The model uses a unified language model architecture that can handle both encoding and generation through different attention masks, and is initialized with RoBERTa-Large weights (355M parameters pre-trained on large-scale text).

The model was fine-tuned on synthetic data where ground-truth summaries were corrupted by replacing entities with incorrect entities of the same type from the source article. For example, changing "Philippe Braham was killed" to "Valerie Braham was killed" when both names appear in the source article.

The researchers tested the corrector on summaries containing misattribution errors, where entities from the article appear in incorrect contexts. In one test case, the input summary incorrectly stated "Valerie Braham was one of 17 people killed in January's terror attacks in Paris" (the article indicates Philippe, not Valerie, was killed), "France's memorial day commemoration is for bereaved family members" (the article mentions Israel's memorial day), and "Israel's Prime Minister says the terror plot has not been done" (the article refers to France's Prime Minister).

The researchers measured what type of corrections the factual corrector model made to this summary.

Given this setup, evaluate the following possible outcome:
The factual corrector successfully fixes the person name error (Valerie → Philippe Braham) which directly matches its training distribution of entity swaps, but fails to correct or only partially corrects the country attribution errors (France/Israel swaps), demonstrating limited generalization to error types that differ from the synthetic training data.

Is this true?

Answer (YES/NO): NO